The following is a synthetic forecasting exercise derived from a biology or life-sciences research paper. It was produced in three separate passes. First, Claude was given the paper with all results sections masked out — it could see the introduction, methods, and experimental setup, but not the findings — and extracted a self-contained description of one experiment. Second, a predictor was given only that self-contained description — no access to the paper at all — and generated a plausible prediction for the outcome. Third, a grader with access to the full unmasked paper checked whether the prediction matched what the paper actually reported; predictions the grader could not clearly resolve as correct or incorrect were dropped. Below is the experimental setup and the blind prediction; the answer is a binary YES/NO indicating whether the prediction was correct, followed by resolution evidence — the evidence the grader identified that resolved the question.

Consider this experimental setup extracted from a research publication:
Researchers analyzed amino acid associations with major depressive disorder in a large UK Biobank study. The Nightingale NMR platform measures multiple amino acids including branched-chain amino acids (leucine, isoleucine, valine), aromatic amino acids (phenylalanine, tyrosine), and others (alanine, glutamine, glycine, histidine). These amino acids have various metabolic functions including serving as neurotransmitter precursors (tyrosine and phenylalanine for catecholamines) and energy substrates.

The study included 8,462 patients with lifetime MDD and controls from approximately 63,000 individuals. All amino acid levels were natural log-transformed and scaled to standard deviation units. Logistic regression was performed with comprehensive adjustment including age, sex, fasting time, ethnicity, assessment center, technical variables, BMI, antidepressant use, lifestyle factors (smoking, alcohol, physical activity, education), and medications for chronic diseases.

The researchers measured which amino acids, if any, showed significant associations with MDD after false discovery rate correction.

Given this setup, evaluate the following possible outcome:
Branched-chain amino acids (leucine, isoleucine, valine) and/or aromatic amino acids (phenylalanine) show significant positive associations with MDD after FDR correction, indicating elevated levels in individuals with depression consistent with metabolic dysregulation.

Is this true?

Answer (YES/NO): NO